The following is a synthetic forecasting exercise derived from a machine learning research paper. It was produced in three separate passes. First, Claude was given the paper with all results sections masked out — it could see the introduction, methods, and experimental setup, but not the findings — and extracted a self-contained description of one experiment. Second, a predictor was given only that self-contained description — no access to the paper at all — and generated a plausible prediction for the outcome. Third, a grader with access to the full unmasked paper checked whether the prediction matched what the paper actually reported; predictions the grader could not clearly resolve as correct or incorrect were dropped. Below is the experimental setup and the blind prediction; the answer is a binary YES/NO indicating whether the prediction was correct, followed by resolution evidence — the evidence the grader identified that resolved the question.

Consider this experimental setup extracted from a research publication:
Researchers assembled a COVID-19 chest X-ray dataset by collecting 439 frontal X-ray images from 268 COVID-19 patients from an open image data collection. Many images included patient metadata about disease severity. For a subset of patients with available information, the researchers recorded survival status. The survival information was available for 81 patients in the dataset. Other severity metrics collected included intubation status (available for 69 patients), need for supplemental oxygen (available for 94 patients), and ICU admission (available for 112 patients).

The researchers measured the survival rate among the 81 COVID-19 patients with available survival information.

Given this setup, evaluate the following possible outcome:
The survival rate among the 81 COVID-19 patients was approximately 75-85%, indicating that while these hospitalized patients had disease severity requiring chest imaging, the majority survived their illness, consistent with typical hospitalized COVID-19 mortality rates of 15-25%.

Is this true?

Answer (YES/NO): YES